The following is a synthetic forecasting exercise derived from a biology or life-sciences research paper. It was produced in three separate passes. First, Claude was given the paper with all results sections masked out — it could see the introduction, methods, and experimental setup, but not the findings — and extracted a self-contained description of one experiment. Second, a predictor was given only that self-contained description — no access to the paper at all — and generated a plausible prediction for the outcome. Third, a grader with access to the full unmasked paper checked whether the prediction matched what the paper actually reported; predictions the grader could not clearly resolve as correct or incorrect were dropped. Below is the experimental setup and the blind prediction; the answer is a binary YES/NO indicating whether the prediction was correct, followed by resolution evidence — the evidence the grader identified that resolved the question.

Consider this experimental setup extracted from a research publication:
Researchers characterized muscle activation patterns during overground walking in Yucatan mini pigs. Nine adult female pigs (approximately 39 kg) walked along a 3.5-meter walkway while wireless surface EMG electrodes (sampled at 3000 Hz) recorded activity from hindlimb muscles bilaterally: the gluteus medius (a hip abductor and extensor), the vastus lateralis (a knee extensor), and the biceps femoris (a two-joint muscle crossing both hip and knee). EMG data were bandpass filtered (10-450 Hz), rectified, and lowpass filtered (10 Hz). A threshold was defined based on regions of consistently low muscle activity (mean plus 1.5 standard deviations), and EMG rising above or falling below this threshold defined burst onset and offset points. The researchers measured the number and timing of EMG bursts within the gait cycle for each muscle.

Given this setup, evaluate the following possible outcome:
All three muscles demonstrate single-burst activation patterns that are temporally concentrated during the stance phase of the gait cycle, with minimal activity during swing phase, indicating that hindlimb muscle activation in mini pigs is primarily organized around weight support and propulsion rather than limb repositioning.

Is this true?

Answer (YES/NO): NO